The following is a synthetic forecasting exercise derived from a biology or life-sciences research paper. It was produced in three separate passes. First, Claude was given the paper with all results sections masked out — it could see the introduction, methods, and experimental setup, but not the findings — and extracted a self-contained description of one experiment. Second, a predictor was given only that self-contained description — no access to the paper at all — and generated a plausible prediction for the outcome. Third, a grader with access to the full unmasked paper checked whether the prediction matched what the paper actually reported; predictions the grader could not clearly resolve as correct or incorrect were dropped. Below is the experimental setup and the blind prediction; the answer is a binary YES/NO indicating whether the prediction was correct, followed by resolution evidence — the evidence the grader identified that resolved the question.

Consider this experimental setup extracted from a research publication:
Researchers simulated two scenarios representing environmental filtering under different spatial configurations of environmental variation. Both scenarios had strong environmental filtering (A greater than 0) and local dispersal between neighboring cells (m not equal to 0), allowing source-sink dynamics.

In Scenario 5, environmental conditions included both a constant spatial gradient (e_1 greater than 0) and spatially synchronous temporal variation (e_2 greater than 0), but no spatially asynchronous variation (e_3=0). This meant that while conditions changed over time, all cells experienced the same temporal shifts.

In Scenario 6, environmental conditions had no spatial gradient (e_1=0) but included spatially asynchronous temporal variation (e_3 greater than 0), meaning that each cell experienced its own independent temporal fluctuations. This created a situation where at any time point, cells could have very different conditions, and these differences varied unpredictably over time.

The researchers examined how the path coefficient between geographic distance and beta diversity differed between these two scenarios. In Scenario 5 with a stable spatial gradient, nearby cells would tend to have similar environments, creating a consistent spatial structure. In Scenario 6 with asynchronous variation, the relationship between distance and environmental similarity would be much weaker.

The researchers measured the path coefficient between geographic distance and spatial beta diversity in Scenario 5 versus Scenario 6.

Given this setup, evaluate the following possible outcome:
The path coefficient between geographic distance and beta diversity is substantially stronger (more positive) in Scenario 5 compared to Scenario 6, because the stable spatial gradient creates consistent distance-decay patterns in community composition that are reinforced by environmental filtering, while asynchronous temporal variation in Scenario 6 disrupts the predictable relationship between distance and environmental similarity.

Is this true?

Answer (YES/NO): YES